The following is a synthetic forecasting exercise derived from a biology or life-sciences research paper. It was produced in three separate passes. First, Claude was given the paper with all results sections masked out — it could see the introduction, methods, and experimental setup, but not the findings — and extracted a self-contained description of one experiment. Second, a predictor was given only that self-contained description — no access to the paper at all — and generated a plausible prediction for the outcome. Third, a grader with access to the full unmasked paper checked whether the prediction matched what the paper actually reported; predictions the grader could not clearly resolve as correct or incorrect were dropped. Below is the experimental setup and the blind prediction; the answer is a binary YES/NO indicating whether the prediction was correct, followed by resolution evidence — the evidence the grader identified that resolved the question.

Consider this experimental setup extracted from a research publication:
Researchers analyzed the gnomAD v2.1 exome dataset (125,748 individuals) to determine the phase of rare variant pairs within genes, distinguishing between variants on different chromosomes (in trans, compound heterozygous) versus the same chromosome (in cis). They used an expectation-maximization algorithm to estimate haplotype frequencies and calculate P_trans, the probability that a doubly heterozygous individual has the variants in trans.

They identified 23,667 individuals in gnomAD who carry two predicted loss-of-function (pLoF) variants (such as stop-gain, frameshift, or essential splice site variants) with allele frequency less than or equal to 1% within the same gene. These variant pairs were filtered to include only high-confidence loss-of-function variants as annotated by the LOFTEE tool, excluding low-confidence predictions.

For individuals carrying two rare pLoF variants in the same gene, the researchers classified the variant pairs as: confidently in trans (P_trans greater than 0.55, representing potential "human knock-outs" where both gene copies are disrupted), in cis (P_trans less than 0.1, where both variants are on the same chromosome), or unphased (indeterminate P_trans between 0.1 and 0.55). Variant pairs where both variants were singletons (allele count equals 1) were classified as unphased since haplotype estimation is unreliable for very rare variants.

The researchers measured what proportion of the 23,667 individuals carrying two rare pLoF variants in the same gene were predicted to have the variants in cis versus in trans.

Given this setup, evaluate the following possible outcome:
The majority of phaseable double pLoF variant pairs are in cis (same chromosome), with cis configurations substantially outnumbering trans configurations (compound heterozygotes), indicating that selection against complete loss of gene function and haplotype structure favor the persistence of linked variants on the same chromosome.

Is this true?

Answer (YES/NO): YES